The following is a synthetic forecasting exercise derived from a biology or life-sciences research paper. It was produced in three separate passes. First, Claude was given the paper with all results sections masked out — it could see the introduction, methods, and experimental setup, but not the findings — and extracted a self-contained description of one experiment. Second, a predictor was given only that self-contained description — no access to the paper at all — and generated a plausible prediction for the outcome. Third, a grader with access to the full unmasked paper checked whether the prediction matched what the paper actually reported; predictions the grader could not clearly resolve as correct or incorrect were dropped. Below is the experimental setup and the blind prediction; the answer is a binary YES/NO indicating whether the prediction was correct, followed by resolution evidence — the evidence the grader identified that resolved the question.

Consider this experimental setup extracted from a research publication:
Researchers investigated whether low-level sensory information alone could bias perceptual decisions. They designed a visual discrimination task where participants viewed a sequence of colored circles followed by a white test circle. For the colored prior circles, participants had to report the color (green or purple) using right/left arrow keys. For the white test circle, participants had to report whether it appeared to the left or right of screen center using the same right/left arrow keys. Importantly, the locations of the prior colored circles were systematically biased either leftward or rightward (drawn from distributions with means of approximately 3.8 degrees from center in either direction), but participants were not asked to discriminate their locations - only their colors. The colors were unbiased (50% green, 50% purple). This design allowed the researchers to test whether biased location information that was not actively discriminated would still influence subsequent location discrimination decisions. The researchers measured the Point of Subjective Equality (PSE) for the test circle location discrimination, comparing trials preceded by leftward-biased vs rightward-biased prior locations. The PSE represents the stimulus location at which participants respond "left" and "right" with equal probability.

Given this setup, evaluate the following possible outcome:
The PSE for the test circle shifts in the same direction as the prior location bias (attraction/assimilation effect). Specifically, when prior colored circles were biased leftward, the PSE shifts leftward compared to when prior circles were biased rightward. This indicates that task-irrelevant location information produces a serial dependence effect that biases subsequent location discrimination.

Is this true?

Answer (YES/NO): NO